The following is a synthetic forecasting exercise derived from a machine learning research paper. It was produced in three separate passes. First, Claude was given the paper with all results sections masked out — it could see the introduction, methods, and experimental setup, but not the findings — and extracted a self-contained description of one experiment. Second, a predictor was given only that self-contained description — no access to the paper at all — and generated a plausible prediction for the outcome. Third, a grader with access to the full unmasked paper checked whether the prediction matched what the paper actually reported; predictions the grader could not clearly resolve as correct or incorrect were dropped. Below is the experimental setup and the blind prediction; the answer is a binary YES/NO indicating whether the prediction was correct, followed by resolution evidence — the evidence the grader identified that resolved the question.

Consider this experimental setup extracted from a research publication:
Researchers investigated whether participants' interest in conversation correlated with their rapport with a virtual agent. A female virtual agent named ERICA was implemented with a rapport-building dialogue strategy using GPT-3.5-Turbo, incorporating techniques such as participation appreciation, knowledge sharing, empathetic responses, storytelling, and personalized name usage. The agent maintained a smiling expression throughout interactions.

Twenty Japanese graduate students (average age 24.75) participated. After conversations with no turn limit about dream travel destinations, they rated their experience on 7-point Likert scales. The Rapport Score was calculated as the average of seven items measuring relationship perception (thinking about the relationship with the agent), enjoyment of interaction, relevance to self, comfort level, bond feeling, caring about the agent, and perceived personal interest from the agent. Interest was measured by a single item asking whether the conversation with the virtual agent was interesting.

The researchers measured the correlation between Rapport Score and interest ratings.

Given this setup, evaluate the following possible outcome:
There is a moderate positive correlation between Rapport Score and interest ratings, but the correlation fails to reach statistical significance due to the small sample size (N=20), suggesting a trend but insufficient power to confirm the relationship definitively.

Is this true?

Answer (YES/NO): NO